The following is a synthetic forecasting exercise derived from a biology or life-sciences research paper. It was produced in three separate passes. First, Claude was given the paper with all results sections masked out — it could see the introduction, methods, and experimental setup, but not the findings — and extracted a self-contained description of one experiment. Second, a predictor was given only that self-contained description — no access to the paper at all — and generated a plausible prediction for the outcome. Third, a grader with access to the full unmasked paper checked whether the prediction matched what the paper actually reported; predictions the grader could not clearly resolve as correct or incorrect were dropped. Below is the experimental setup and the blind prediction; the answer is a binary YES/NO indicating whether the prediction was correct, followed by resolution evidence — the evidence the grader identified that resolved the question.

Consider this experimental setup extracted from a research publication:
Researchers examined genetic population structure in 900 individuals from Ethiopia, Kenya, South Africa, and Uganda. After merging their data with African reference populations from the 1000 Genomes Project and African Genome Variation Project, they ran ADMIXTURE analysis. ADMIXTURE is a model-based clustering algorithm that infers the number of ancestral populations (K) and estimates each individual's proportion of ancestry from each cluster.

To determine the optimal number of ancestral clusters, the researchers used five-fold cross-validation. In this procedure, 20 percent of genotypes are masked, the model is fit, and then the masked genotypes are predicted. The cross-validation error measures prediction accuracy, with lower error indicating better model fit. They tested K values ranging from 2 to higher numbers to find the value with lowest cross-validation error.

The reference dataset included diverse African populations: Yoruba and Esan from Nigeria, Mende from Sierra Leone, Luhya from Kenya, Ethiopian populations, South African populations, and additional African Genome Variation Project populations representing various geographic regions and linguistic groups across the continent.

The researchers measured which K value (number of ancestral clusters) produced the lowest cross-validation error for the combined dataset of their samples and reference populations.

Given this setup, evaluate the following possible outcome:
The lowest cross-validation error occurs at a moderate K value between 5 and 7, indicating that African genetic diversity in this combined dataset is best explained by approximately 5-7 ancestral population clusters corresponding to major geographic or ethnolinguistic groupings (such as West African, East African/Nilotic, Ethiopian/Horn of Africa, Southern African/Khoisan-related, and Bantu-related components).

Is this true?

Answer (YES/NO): NO